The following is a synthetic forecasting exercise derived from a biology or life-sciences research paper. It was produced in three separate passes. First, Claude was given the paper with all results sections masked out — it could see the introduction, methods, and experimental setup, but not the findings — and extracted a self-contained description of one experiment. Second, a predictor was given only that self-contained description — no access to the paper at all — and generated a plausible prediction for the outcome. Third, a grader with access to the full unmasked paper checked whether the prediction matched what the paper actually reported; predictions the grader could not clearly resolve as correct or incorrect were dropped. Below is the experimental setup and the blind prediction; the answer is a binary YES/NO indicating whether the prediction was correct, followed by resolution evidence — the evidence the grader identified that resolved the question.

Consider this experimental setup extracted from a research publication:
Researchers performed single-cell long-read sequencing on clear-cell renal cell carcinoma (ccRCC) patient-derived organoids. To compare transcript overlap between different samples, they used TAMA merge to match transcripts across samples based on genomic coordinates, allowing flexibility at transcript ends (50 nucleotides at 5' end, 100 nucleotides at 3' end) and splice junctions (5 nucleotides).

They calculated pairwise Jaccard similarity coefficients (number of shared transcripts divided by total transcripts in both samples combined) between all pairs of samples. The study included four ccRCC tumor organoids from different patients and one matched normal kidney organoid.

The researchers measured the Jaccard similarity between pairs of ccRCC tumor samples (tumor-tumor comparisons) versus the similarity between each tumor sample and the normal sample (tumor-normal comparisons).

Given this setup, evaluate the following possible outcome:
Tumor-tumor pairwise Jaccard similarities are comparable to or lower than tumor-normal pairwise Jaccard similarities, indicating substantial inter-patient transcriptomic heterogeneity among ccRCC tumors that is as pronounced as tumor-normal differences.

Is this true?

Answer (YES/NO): YES